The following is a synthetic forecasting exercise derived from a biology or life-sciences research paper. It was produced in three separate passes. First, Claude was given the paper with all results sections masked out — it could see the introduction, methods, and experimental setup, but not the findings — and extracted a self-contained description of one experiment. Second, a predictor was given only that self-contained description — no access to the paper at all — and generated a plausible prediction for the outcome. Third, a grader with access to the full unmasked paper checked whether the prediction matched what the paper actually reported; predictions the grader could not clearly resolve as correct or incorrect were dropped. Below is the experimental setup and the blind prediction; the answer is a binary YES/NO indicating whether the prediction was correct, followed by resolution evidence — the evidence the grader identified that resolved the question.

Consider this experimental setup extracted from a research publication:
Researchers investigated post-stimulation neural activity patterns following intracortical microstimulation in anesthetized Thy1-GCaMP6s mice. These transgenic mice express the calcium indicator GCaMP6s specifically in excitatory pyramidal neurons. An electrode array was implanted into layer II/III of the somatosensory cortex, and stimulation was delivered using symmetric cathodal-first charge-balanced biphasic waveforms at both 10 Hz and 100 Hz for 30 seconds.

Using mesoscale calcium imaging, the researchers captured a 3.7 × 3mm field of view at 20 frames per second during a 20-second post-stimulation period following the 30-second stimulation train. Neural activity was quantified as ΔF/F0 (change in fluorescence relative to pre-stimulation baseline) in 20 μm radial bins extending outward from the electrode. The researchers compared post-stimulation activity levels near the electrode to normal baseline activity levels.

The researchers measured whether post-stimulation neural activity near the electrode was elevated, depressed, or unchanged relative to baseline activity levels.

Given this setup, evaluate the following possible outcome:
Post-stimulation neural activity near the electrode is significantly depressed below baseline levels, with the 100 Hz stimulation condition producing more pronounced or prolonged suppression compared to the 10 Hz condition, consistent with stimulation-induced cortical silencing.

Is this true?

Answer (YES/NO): NO